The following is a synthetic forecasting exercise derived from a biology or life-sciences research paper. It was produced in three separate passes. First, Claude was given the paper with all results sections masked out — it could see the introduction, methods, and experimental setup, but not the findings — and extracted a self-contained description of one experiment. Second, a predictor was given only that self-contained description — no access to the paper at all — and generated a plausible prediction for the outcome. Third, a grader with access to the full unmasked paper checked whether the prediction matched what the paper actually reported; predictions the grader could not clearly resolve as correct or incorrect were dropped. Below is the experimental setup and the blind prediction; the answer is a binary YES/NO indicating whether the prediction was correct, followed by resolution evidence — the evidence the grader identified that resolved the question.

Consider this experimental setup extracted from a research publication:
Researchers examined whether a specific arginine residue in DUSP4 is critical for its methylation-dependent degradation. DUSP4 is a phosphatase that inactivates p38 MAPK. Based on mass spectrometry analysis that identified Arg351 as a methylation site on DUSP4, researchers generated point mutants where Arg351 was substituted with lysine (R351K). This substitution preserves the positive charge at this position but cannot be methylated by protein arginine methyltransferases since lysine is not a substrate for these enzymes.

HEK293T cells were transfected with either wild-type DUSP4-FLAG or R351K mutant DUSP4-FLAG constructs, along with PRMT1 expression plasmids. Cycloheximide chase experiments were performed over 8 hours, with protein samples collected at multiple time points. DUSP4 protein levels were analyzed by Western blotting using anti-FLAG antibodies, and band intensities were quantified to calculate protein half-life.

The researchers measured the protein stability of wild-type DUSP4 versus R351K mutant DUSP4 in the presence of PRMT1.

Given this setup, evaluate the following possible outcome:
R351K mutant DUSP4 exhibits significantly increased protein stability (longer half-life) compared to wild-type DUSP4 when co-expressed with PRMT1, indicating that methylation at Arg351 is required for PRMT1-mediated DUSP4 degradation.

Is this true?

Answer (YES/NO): YES